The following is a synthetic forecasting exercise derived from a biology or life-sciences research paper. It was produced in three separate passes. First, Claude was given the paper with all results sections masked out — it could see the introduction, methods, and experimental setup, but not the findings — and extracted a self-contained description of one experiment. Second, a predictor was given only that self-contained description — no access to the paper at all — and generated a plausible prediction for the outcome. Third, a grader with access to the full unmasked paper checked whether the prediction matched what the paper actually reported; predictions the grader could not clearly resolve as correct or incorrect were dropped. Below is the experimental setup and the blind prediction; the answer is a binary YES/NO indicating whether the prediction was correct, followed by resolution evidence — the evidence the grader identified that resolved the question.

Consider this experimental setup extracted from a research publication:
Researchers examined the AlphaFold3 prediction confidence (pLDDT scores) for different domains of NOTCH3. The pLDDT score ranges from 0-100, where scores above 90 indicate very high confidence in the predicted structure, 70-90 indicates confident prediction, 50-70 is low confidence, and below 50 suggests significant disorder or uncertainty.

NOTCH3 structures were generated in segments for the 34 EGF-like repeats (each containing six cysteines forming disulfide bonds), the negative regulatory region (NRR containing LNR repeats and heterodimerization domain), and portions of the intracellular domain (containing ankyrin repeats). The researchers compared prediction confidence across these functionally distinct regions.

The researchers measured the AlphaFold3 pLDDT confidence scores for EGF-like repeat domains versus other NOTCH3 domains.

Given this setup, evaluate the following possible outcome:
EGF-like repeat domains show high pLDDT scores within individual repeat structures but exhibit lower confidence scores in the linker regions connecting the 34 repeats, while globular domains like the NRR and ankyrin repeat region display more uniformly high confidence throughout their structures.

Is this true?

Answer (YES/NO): NO